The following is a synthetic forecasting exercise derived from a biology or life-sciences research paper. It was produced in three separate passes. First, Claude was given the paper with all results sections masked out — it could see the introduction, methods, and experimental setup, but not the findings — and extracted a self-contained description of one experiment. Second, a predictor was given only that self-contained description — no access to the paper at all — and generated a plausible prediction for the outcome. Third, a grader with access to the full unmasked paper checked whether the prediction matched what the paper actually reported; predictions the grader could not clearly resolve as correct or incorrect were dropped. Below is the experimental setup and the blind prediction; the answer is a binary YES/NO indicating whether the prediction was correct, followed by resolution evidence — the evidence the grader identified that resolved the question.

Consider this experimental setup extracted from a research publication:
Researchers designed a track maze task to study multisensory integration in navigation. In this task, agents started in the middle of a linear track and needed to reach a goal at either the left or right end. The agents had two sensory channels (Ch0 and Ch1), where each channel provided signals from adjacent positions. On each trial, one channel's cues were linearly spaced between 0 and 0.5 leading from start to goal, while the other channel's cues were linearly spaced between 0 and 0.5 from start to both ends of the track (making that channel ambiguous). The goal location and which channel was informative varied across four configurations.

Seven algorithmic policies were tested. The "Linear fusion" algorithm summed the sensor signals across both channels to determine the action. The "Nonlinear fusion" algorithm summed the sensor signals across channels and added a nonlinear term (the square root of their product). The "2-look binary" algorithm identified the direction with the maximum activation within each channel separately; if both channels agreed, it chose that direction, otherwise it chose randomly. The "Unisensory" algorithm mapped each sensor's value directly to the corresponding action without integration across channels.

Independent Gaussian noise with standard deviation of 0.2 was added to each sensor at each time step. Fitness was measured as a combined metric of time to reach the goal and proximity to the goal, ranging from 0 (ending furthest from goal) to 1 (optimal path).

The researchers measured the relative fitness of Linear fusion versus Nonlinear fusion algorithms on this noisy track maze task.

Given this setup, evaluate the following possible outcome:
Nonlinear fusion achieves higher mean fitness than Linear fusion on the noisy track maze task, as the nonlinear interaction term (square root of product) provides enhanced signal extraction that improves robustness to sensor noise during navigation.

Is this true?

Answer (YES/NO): NO